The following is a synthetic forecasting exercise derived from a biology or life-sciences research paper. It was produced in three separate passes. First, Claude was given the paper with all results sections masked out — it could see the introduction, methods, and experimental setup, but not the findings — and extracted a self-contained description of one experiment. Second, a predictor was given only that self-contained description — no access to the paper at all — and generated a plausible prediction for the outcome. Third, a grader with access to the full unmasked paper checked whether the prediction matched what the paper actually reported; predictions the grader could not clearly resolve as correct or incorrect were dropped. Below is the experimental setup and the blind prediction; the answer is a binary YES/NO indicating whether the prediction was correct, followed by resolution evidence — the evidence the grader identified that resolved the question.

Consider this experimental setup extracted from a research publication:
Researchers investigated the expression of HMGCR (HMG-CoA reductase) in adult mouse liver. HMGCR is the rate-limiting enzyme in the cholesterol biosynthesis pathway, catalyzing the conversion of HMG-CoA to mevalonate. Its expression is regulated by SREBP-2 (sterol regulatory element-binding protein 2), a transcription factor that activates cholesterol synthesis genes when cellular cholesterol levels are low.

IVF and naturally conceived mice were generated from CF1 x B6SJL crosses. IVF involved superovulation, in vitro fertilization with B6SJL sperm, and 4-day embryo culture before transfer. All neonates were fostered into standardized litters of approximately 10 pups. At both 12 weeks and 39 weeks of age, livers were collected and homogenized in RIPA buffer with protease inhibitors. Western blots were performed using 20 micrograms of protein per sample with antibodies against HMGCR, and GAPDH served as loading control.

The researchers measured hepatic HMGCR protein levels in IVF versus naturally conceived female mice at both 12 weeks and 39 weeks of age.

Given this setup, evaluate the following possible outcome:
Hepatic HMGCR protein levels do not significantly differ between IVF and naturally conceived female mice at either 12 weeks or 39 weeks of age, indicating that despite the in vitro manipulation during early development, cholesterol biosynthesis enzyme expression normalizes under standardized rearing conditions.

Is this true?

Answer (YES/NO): NO